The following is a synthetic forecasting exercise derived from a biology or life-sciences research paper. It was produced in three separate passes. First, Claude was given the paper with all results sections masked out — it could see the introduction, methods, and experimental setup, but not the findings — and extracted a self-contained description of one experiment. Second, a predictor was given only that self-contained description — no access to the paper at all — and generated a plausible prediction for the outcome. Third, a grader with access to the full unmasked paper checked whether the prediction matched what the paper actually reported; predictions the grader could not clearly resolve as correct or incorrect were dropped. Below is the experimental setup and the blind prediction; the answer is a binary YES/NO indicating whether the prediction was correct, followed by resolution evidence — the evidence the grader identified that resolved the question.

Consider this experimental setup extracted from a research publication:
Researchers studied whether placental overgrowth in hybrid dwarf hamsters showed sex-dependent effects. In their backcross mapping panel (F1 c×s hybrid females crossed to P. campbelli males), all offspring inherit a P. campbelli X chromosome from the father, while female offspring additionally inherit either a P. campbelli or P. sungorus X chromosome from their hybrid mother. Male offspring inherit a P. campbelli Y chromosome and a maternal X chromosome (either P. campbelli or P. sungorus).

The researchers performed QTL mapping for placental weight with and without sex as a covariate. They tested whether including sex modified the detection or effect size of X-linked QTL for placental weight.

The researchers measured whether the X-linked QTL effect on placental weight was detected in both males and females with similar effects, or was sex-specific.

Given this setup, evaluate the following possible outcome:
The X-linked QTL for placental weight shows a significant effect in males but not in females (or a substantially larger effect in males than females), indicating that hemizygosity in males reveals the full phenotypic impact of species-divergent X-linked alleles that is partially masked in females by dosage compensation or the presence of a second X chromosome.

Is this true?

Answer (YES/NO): NO